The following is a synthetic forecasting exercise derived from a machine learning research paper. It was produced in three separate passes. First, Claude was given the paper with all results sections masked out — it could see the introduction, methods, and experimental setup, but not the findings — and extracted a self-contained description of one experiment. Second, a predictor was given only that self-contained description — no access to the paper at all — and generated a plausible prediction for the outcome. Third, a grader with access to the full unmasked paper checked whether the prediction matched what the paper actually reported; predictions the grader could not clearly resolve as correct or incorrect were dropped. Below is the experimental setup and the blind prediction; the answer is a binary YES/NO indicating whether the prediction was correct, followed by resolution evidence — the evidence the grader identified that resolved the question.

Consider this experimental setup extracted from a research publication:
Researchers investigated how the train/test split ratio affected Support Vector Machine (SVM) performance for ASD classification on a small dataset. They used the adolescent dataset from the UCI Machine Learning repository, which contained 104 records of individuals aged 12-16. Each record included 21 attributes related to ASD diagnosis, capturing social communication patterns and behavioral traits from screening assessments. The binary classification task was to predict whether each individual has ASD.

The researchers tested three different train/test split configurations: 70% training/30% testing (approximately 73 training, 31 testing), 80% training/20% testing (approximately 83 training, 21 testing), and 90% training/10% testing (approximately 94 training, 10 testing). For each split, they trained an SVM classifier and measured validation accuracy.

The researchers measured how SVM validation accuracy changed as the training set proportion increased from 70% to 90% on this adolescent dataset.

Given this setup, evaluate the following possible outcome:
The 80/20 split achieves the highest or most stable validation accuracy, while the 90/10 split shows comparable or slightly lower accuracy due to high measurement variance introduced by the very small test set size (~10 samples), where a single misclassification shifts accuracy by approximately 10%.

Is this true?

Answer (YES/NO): NO